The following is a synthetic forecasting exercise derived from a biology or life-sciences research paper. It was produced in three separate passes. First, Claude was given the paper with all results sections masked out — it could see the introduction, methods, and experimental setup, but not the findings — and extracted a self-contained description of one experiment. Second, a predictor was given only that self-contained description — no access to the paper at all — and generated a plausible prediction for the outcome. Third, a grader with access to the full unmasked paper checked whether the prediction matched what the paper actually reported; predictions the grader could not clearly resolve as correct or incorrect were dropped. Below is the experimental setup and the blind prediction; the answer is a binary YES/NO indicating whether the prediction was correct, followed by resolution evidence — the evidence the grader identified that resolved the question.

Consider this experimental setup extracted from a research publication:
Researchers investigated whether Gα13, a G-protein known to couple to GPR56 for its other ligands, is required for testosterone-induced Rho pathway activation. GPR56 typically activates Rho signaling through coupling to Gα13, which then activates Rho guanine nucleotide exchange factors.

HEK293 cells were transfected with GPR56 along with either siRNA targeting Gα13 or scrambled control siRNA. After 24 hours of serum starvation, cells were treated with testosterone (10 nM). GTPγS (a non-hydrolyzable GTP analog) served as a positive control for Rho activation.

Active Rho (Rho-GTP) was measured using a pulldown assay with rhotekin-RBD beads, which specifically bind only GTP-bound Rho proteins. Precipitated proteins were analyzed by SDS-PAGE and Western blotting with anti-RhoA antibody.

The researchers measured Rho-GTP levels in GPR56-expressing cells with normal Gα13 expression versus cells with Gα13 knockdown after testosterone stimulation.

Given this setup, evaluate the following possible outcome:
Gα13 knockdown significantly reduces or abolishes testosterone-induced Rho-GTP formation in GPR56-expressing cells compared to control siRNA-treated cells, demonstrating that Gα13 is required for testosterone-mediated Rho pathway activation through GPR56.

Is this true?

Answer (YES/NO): YES